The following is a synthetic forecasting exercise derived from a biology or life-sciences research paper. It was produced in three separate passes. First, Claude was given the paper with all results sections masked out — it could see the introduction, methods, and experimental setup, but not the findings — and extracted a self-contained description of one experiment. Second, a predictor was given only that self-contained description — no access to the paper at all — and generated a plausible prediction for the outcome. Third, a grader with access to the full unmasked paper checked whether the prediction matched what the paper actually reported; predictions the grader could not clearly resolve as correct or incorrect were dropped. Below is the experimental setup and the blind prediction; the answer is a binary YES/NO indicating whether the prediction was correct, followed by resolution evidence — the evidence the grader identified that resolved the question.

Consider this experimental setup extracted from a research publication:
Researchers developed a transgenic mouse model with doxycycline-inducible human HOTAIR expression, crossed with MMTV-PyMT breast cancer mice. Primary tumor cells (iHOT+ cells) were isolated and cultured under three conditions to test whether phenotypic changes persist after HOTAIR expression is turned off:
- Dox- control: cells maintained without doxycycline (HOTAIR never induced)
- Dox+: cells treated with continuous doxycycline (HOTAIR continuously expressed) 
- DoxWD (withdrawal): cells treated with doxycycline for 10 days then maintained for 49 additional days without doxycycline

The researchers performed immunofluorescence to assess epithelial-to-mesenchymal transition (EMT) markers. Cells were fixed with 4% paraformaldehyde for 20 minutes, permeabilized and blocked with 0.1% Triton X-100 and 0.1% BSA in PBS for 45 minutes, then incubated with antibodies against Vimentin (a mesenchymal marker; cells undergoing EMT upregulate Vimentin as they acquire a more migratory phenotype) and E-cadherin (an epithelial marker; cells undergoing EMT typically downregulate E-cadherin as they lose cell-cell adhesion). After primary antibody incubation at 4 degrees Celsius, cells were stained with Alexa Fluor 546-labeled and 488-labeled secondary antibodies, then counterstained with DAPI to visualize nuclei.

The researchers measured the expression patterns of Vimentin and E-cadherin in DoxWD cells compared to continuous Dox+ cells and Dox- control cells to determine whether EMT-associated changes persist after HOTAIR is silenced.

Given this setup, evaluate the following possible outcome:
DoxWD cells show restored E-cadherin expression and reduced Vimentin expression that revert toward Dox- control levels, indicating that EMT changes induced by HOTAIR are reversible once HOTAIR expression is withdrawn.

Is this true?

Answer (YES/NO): YES